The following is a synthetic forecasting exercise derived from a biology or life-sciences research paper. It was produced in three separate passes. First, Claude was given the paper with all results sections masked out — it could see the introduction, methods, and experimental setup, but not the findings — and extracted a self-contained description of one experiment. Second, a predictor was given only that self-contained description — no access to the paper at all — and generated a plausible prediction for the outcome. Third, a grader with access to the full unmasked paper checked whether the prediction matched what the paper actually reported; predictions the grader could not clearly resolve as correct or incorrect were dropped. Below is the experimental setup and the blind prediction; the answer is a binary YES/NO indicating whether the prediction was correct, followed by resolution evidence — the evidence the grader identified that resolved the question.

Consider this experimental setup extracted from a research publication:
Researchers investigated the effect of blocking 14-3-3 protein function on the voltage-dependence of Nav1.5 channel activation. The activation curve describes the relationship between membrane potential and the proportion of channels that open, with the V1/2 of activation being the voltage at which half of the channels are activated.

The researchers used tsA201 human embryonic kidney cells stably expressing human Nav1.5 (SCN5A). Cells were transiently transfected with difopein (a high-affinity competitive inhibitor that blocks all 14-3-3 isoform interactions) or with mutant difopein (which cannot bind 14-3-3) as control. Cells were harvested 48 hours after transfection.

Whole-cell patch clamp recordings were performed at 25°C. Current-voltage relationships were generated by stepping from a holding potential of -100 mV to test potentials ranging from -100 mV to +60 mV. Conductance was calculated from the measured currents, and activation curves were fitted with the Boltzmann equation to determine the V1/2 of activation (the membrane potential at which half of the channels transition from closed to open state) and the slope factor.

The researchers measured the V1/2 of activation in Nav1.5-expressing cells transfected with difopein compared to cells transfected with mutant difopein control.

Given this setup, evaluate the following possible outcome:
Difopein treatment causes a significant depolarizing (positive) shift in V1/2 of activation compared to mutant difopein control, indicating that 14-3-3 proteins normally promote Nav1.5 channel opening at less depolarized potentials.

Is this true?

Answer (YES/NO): NO